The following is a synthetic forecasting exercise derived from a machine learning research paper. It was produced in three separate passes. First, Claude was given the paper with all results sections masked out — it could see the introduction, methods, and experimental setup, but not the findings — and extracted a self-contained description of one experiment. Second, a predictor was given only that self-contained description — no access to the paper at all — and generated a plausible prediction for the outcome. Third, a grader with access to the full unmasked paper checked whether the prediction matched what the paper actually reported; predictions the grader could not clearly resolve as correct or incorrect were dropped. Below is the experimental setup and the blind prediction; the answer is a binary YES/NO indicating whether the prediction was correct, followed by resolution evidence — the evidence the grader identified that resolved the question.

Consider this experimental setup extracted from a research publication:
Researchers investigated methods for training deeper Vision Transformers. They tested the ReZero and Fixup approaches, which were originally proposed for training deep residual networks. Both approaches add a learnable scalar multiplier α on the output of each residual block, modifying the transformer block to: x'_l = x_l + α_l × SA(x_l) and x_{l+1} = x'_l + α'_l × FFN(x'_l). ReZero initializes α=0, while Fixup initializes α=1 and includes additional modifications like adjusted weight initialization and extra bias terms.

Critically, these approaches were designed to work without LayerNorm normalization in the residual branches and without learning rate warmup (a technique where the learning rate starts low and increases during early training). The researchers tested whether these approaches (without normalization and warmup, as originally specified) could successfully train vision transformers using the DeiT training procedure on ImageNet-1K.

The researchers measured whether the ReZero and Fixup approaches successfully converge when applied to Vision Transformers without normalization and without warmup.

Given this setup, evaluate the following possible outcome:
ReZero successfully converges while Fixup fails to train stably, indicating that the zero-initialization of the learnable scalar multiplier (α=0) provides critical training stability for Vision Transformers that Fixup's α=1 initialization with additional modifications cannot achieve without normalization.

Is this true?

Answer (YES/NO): NO